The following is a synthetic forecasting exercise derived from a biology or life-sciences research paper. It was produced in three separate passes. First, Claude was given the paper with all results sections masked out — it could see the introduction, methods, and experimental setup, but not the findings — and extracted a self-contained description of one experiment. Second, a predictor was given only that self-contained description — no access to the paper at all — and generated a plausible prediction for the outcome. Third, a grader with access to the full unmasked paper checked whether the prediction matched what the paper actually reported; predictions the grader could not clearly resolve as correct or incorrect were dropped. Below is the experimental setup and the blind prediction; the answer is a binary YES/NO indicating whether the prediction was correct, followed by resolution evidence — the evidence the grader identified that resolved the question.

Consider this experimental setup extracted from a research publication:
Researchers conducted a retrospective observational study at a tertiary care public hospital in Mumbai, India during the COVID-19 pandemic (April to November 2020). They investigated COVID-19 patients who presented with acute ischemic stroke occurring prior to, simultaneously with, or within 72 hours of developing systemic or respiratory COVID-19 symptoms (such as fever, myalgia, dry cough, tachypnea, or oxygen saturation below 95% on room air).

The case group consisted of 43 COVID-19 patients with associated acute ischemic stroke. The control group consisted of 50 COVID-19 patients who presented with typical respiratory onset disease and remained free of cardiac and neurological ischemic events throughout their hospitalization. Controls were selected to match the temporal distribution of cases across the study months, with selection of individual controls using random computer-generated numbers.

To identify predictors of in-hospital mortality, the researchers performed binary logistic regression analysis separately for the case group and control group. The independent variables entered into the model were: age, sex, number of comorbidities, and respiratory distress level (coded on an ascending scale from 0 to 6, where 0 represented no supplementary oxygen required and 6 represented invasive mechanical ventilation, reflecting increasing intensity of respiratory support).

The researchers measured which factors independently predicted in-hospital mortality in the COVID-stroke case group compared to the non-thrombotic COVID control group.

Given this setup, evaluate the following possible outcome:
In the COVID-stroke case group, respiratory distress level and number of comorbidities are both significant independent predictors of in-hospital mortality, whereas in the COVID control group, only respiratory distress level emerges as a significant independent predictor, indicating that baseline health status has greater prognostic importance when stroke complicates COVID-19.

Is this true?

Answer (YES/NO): NO